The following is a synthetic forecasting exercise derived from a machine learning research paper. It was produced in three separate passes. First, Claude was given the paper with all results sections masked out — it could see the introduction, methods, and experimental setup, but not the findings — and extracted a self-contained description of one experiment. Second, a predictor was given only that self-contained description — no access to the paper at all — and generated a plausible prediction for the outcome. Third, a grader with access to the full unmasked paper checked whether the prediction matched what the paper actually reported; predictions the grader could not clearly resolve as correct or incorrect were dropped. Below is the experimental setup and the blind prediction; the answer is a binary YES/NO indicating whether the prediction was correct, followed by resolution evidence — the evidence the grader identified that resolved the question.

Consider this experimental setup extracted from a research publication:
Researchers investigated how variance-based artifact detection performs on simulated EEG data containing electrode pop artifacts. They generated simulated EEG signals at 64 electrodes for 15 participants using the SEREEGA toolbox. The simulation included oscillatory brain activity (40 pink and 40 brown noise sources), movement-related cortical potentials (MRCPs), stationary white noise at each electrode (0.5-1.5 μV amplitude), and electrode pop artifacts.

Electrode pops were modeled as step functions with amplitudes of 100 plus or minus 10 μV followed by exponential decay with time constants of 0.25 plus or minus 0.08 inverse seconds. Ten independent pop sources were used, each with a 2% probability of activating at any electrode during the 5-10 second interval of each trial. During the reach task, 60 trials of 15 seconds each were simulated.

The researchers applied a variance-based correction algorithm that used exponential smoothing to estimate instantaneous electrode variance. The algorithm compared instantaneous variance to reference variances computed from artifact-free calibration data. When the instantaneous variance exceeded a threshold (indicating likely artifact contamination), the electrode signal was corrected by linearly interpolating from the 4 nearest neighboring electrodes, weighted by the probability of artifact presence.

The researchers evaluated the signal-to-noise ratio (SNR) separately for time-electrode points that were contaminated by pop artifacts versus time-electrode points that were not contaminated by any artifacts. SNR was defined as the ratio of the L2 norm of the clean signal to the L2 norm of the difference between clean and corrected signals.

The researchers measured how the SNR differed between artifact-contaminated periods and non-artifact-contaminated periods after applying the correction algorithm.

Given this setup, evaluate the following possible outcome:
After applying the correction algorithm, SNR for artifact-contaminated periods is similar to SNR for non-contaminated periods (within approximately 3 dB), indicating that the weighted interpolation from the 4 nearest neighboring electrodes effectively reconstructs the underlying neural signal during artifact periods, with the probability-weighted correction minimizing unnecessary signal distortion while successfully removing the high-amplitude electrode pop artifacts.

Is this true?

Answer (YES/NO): NO